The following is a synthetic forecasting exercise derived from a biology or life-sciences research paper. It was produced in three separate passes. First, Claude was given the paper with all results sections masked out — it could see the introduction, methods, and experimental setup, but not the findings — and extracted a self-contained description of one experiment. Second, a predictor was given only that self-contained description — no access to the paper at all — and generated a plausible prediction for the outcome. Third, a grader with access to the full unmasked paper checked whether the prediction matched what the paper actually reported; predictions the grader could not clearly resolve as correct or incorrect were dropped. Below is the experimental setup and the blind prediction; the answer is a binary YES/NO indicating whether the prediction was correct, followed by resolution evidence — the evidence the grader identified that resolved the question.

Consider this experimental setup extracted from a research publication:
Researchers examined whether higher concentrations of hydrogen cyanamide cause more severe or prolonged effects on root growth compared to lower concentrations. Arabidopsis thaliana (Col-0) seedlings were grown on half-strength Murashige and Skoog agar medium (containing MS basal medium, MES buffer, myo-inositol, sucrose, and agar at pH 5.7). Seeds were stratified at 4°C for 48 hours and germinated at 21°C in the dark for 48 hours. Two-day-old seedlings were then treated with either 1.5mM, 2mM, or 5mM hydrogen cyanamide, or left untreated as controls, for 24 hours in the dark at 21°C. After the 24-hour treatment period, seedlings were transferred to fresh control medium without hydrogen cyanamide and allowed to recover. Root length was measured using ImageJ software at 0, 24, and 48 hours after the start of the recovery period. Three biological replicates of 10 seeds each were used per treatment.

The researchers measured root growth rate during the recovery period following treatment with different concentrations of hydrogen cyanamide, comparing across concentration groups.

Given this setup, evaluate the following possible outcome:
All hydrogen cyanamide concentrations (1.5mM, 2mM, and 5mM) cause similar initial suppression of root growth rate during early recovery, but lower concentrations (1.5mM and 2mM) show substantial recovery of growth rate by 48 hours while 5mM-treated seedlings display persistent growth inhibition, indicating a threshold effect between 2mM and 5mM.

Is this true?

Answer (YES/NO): NO